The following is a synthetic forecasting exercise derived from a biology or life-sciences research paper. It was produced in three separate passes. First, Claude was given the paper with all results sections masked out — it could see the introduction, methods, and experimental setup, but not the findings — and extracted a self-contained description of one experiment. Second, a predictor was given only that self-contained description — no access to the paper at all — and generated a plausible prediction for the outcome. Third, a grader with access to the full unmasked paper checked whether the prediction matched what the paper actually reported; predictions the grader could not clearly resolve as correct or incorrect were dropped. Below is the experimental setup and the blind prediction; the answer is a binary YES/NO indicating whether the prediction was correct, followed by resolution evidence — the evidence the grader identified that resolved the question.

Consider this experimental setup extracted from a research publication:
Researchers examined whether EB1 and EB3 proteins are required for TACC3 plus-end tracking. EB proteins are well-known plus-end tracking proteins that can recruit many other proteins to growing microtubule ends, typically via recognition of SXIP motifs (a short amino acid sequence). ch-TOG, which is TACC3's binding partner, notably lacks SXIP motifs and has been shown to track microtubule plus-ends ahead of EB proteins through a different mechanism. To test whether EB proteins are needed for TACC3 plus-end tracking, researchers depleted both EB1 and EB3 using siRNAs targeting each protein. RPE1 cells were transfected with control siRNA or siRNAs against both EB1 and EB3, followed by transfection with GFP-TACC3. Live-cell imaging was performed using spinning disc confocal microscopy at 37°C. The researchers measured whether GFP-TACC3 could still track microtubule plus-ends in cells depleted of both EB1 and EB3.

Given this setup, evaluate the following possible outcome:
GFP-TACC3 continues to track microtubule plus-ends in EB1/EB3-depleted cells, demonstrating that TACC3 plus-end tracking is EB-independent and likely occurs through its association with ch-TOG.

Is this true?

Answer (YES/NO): YES